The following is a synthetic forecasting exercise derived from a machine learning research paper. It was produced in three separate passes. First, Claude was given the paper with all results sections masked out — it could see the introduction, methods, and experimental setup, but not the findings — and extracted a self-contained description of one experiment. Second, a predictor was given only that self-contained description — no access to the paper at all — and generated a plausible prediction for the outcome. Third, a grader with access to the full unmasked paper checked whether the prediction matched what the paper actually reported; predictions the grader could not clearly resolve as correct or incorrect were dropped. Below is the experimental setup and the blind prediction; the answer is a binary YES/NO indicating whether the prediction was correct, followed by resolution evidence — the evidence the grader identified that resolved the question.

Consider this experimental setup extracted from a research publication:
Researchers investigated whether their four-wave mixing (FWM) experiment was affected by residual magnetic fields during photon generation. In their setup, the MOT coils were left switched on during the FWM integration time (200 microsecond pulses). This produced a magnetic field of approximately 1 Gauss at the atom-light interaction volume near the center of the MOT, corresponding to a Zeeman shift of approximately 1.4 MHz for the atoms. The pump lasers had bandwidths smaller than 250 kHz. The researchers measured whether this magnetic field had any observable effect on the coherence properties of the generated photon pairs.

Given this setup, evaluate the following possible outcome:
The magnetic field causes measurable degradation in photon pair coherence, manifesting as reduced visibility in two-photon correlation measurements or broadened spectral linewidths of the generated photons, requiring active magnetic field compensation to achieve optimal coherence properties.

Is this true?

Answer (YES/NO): NO